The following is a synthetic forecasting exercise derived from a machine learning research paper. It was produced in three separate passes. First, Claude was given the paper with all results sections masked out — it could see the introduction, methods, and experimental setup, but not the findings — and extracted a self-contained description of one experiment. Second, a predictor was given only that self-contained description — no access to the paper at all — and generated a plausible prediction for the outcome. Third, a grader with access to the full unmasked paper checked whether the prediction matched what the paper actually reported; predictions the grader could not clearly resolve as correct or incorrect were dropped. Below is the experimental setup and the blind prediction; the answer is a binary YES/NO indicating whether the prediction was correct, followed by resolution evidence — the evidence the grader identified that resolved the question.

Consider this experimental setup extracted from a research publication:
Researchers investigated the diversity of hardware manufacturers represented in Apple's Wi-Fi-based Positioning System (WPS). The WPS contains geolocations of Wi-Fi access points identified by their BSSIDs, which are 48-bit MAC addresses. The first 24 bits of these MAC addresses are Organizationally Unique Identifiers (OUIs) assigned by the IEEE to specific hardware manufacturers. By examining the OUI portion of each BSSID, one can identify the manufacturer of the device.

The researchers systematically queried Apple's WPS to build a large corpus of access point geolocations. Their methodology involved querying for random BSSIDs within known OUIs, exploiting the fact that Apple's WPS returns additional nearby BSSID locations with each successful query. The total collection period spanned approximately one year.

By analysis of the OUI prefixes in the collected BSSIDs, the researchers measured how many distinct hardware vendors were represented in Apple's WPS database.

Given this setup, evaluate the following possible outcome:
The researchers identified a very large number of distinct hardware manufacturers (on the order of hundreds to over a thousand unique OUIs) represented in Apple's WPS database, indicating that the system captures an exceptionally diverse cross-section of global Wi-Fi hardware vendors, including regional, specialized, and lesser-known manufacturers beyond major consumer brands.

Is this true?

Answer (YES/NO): NO